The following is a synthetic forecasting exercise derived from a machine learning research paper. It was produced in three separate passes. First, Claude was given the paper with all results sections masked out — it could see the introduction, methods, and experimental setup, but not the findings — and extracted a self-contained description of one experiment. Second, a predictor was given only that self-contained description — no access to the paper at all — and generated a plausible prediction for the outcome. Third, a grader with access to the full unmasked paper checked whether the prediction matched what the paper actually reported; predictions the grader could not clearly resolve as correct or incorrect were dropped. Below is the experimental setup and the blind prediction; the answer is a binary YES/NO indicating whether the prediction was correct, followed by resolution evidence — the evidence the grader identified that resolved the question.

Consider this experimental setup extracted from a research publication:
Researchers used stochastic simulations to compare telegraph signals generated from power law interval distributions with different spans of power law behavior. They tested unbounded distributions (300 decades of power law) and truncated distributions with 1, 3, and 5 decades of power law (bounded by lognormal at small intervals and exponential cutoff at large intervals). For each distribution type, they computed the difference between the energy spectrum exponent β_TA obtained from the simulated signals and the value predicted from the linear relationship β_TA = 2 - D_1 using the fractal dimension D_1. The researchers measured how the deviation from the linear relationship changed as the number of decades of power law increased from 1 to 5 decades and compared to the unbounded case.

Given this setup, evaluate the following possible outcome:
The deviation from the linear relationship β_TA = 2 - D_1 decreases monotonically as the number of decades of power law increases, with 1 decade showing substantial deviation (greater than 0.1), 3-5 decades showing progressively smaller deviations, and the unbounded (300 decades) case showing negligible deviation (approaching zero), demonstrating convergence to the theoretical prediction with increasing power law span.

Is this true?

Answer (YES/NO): NO